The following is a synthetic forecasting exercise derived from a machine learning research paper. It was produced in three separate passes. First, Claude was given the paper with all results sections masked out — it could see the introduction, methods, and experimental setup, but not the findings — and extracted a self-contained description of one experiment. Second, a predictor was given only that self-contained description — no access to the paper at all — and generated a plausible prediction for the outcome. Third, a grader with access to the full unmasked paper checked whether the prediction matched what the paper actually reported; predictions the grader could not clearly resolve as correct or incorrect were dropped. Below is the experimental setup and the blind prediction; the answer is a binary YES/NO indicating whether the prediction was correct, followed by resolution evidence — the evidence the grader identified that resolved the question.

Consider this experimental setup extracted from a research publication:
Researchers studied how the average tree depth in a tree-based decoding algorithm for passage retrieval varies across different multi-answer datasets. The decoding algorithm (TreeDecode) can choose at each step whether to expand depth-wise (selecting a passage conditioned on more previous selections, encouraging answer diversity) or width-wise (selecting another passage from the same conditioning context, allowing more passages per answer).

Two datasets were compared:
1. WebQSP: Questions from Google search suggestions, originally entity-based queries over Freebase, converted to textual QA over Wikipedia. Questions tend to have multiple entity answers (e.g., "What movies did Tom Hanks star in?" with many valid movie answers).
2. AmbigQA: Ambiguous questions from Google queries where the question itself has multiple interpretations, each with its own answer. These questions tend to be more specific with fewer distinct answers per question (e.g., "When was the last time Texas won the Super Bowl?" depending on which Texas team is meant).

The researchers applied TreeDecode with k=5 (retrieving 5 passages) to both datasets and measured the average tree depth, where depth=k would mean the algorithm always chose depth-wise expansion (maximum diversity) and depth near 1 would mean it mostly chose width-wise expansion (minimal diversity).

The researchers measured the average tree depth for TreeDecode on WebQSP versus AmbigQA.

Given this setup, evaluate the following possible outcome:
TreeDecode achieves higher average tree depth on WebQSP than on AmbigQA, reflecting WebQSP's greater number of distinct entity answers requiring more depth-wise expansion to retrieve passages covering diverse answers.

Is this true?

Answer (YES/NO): YES